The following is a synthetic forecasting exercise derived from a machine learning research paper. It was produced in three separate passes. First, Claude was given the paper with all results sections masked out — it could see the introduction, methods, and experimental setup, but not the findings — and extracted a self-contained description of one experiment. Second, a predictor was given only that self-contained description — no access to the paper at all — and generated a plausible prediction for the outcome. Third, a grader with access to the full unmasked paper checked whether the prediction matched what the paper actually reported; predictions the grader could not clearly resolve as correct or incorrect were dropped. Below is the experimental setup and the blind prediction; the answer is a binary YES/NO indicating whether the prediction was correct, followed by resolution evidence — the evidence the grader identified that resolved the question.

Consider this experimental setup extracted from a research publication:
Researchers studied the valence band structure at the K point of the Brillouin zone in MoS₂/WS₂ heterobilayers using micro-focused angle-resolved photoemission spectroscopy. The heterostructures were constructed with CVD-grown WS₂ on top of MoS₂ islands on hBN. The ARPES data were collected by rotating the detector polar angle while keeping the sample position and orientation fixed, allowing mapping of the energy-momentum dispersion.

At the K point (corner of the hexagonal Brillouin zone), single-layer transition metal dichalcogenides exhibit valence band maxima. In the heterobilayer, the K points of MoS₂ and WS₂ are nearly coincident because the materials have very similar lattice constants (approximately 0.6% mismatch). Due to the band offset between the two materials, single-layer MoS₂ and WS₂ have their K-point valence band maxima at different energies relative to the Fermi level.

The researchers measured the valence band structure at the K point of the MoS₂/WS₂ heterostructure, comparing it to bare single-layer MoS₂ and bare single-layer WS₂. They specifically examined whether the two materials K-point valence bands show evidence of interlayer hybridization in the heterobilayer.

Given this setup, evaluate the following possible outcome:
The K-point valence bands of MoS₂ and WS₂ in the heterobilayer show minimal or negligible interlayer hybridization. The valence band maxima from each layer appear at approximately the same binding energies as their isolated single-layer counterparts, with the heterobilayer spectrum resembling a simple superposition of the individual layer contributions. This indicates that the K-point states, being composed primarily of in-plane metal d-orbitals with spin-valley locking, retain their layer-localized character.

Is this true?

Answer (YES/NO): YES